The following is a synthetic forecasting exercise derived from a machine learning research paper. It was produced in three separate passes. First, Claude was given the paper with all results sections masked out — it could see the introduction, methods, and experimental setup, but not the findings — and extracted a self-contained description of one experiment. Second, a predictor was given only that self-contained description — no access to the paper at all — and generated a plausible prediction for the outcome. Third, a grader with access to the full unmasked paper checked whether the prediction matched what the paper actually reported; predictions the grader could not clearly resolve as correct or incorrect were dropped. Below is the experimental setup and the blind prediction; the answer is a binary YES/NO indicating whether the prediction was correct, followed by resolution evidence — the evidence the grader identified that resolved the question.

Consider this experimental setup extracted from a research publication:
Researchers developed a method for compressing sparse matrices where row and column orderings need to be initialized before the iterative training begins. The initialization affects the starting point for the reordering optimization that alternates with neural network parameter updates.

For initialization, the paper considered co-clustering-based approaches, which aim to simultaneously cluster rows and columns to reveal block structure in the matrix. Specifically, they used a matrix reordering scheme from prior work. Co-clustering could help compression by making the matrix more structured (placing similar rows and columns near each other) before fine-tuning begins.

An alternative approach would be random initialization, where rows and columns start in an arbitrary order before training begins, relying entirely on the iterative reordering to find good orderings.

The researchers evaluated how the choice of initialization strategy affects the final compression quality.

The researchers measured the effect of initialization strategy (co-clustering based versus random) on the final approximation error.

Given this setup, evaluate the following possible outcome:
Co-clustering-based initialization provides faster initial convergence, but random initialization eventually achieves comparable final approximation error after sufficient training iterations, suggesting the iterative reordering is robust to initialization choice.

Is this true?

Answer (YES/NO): NO